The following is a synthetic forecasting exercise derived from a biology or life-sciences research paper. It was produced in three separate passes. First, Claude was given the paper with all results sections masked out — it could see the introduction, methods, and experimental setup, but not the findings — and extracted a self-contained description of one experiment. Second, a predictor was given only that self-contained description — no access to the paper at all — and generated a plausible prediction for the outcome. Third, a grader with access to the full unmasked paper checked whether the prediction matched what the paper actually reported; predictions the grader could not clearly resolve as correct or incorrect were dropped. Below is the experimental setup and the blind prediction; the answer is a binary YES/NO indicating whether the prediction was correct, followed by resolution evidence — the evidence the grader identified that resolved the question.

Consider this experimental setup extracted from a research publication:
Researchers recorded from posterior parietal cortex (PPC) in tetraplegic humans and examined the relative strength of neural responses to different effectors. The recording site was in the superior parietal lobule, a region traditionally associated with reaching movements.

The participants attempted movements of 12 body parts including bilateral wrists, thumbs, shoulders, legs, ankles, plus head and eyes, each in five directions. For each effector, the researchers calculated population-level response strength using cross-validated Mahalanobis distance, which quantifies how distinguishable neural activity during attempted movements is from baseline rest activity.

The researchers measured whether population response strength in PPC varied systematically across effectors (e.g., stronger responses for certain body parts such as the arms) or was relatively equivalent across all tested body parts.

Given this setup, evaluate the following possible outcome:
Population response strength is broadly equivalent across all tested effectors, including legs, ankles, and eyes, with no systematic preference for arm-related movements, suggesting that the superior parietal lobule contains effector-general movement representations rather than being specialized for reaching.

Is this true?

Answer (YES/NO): YES